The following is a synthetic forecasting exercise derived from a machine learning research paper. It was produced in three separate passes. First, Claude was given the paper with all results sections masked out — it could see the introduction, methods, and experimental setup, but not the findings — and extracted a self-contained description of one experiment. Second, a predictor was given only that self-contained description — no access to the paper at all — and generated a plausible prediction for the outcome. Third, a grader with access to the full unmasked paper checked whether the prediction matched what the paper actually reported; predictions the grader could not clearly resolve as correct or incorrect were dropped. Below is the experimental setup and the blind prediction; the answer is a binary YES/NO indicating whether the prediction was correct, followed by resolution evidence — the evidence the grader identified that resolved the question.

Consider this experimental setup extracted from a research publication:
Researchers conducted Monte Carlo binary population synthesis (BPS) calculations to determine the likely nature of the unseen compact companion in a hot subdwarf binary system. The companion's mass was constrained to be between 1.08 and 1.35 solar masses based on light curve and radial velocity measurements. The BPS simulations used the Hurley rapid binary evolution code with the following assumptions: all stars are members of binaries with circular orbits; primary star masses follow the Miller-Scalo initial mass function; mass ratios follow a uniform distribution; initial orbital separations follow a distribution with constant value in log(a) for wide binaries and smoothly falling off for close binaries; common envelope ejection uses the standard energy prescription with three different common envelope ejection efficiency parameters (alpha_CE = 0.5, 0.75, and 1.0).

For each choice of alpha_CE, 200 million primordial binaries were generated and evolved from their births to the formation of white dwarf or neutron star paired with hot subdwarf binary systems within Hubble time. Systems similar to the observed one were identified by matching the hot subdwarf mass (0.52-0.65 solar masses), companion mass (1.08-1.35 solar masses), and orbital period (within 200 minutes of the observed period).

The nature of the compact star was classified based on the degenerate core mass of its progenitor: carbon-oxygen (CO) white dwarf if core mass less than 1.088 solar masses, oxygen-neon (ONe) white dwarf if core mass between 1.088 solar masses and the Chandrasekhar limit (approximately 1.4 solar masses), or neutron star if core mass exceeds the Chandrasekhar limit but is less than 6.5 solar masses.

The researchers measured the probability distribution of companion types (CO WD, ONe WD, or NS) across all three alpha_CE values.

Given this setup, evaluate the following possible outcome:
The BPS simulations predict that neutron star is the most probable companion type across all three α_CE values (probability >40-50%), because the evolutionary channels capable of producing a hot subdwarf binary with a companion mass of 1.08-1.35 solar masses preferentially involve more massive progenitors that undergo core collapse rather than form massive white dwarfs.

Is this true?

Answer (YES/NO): NO